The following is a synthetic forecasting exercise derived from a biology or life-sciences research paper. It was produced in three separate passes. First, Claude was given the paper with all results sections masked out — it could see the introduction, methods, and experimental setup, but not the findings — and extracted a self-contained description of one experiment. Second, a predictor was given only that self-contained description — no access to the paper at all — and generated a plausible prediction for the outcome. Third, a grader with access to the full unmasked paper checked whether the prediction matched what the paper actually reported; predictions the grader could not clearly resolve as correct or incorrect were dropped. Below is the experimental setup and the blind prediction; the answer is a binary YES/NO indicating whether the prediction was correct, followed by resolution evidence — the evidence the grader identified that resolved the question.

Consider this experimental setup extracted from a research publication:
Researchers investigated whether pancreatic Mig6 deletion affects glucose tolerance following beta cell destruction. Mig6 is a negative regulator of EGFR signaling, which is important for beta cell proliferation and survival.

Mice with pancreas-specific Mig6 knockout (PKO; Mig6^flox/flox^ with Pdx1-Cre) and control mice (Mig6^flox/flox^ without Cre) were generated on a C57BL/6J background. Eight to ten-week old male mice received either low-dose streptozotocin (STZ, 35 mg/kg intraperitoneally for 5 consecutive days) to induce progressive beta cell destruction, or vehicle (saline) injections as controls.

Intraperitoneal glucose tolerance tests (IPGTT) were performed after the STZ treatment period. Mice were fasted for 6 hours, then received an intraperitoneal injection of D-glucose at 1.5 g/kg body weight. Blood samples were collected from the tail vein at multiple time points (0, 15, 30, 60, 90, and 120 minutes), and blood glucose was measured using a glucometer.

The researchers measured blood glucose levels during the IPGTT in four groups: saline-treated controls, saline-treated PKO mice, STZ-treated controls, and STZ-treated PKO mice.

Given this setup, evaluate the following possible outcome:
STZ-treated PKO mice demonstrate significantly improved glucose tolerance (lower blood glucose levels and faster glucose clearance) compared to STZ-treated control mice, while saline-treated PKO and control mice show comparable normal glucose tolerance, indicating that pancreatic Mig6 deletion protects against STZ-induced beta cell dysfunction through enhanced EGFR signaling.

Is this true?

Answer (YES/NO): YES